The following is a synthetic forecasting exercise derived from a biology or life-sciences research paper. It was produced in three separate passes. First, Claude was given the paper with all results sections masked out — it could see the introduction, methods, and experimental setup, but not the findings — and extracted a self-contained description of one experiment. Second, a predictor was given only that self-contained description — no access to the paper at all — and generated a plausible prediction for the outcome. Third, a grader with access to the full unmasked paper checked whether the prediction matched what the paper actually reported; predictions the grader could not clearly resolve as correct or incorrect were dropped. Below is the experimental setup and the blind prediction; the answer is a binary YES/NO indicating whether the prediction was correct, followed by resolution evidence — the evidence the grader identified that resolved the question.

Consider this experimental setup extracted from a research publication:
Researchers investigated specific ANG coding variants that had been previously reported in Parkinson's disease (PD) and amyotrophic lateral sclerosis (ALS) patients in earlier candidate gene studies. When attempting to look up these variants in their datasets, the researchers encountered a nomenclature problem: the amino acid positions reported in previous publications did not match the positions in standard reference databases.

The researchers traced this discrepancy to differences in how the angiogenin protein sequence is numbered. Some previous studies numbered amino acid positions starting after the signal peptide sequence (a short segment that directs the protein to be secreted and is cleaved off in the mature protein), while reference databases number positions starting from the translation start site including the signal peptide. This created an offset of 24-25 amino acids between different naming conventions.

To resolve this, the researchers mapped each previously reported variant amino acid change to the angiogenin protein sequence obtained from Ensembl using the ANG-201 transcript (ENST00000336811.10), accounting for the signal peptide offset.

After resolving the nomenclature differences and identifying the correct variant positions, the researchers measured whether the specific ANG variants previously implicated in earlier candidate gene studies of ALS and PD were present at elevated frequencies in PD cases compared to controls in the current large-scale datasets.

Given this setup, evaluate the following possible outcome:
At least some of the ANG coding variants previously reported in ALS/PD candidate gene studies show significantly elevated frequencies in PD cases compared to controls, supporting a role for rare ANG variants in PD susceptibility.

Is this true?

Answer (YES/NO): NO